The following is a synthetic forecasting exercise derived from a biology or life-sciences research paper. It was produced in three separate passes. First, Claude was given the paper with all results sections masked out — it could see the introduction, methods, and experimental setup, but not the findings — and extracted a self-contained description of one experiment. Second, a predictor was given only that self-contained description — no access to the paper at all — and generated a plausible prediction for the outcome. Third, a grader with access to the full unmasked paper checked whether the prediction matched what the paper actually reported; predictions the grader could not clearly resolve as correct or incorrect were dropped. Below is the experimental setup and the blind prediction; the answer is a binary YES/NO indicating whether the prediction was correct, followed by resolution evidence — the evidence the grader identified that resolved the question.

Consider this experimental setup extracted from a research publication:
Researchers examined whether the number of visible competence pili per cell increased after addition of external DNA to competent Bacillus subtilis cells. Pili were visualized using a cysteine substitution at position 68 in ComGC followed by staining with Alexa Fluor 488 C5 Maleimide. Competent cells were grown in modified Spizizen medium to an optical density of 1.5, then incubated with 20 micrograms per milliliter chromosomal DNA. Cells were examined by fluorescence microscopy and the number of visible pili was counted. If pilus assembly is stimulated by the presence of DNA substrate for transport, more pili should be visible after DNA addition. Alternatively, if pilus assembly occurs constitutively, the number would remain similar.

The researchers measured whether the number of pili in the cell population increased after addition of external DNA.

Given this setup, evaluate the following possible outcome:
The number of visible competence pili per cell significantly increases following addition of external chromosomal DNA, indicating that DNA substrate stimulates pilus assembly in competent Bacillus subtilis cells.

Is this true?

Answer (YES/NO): NO